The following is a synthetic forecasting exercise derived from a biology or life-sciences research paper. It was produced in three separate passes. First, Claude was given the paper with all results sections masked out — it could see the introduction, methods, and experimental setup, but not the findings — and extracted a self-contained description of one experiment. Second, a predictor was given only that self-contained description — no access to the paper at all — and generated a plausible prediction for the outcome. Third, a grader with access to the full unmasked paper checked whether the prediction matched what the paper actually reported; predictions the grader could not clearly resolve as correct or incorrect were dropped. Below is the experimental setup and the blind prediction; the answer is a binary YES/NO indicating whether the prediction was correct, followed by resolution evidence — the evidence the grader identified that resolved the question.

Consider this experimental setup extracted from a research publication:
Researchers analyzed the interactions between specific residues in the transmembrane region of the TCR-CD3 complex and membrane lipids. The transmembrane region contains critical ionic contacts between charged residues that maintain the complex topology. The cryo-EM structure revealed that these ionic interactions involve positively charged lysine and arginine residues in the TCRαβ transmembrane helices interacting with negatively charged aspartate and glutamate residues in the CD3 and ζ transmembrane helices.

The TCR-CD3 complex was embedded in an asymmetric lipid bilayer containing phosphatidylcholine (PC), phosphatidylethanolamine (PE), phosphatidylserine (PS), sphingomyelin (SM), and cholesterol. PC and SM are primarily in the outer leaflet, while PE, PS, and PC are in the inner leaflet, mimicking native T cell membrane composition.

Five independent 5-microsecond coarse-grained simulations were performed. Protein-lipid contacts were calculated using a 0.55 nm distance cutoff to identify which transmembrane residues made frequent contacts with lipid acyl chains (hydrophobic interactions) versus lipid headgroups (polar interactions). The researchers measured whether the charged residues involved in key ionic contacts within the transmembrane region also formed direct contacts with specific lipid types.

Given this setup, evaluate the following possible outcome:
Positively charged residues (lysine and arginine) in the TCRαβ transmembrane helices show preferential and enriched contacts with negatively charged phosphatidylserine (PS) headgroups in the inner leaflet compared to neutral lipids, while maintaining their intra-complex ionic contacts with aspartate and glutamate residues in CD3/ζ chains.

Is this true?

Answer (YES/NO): NO